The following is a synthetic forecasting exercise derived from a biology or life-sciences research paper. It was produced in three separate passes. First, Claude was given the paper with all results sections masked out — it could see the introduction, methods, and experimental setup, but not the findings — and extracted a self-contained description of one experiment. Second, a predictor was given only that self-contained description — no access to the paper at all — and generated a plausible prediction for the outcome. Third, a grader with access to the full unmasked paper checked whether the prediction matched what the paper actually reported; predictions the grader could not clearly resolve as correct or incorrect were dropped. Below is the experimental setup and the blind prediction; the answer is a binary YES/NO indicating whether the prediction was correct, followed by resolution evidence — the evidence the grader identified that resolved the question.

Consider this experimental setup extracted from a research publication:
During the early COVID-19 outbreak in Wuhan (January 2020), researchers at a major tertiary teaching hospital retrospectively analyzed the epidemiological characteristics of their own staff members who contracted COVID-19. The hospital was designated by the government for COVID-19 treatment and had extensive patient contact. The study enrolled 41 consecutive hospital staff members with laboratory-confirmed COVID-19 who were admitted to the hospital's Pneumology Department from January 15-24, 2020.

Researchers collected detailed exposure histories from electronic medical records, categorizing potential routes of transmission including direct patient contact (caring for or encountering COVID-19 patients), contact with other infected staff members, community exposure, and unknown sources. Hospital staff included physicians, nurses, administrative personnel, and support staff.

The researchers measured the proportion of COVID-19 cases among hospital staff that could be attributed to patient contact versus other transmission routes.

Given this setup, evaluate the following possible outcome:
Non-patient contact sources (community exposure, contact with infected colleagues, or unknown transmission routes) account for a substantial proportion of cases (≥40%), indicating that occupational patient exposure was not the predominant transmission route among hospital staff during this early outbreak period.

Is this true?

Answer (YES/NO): NO